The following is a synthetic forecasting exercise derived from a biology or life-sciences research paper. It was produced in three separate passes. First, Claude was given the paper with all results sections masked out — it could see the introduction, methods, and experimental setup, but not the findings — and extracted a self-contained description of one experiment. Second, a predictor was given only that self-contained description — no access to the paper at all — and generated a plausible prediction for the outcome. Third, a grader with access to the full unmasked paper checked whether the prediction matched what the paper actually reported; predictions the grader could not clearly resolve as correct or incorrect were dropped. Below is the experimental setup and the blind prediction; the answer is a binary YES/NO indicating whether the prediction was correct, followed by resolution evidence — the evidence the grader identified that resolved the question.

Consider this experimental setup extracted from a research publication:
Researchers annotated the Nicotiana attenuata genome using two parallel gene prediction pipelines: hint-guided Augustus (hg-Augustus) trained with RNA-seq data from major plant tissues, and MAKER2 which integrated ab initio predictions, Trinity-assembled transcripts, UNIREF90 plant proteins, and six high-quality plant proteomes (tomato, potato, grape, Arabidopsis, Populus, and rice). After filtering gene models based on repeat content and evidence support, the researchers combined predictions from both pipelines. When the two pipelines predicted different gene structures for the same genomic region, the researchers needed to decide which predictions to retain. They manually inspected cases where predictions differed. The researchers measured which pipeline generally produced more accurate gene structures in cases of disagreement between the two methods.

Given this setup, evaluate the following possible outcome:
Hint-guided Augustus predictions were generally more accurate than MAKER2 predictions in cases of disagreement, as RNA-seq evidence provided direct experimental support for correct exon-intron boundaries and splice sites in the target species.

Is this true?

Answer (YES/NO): YES